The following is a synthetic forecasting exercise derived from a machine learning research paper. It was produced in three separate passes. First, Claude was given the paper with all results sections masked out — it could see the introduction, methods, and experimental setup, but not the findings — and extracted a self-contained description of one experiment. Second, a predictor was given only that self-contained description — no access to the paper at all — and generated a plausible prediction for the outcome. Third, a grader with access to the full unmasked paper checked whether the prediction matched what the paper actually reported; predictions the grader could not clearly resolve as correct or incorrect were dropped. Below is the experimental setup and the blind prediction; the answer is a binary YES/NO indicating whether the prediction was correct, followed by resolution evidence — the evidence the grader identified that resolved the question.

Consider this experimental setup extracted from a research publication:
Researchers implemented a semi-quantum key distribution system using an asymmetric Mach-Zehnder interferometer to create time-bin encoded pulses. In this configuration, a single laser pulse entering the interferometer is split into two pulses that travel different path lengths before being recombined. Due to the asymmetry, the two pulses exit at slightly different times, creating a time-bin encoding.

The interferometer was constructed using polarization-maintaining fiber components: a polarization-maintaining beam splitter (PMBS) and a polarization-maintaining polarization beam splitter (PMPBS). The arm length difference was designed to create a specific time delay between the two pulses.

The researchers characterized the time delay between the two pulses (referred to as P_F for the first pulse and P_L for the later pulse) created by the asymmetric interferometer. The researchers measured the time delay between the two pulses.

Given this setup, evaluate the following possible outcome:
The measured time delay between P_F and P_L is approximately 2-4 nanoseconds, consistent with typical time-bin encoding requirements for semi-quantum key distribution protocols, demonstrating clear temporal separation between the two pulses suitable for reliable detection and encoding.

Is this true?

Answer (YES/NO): YES